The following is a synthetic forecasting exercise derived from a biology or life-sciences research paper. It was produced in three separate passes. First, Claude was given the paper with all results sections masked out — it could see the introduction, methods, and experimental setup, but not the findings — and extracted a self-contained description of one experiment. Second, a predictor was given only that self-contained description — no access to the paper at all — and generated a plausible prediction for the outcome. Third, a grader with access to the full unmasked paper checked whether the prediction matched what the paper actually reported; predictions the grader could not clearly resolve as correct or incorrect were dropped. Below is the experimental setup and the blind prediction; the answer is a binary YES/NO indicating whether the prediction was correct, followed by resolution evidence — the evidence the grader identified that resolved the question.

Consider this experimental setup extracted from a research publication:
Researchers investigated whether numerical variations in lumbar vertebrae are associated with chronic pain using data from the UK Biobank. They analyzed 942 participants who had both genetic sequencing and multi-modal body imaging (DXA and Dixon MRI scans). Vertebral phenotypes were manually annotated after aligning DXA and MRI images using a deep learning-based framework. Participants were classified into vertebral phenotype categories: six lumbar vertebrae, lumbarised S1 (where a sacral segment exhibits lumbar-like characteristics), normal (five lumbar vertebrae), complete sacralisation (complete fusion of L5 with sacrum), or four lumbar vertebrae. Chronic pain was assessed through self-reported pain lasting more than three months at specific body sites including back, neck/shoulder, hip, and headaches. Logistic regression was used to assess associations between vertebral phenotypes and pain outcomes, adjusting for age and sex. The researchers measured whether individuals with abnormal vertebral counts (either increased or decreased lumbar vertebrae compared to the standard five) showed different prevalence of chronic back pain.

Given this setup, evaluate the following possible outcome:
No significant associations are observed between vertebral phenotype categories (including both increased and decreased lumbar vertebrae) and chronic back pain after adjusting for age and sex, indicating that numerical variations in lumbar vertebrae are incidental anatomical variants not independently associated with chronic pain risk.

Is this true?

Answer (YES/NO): NO